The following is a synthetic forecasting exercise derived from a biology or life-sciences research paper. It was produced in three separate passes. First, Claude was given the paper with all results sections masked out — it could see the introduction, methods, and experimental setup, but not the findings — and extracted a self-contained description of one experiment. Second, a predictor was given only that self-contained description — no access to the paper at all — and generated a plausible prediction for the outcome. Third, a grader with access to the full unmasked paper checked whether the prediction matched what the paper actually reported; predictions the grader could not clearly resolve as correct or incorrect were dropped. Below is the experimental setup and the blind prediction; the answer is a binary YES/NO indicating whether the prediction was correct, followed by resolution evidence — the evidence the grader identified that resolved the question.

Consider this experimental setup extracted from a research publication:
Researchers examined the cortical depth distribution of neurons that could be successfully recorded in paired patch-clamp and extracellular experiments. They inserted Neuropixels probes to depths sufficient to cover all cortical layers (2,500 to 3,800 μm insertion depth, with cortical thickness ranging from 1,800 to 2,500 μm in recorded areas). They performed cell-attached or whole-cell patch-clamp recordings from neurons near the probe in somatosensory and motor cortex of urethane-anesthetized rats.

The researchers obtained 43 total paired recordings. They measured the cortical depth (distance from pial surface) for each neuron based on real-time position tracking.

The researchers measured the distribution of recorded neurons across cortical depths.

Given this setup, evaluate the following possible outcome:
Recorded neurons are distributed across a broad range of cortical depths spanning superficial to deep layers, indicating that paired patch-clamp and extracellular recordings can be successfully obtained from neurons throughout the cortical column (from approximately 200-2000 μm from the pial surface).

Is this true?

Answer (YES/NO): NO